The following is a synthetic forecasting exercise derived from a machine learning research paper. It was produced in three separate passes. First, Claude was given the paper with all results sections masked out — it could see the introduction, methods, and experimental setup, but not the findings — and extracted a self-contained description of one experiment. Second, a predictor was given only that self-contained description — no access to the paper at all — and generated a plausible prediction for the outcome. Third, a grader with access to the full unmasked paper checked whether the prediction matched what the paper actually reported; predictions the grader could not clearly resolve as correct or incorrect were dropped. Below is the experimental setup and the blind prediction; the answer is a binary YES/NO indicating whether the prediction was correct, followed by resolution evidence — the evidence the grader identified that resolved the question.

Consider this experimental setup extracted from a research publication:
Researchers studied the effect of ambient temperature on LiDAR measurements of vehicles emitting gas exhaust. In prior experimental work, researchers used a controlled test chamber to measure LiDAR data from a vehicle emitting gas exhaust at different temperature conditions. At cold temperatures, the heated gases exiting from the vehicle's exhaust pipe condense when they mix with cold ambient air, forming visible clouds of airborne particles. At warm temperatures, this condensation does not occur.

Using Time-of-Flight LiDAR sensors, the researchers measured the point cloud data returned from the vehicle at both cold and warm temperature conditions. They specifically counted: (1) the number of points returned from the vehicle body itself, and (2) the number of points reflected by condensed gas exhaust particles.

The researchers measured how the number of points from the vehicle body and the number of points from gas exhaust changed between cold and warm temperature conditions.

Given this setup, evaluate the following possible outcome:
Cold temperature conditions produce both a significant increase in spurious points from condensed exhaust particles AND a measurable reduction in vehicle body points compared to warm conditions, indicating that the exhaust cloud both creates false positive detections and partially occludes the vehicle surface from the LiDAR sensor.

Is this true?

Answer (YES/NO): YES